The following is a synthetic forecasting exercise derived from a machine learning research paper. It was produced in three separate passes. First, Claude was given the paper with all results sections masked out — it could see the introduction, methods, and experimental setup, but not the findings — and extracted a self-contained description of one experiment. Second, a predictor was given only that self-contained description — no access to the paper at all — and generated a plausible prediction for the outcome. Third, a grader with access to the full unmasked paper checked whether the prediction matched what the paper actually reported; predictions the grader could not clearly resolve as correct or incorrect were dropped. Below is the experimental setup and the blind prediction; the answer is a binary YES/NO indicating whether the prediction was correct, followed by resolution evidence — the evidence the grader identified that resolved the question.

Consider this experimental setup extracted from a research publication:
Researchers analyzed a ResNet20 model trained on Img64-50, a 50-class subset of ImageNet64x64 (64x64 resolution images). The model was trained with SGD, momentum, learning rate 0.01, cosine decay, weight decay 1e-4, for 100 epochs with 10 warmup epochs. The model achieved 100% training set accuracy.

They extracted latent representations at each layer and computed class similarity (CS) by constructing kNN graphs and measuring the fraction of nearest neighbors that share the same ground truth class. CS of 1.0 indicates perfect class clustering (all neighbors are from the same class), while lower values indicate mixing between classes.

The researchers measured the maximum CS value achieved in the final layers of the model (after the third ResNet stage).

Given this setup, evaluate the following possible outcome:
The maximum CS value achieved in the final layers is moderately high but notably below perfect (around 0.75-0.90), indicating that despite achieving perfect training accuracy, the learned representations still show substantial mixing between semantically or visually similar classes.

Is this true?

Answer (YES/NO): YES